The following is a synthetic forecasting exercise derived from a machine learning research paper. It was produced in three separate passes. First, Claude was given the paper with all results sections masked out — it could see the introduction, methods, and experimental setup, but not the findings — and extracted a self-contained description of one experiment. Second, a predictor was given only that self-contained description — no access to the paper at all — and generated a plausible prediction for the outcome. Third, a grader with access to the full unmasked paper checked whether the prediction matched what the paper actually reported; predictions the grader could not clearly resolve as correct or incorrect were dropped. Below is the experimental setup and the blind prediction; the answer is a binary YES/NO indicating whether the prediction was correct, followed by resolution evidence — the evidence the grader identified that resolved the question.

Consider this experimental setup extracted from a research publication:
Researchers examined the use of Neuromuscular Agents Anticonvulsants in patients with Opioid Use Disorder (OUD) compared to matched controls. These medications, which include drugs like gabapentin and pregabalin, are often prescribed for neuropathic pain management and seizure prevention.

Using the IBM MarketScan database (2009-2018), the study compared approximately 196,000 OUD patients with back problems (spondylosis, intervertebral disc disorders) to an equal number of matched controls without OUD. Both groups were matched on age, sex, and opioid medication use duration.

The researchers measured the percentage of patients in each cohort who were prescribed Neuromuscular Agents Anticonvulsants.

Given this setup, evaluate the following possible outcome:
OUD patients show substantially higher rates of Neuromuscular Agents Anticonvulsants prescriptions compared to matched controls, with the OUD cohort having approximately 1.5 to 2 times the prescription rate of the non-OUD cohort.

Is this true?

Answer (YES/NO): NO